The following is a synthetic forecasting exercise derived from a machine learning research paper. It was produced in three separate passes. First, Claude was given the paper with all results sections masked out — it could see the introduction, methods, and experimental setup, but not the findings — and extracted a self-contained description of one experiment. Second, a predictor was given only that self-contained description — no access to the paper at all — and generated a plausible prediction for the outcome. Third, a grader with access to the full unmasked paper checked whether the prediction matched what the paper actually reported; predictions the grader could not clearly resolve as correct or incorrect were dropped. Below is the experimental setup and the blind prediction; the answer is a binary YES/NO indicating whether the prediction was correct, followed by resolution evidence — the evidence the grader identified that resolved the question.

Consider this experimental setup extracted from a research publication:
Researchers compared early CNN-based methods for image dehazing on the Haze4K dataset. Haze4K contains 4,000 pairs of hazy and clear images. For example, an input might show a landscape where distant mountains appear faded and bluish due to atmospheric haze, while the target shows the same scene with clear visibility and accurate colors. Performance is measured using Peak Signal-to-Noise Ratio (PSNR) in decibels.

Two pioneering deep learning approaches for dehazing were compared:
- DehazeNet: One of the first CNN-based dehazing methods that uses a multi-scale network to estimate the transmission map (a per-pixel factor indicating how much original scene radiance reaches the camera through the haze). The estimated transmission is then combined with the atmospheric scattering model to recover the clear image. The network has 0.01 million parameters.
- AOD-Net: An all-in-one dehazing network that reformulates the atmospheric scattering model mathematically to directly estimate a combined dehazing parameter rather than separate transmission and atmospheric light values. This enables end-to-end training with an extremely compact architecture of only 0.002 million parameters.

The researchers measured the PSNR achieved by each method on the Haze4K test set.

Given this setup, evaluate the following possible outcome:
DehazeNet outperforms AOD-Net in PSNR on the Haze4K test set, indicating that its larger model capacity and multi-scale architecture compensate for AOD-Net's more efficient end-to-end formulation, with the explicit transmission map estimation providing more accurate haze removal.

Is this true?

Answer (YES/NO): YES